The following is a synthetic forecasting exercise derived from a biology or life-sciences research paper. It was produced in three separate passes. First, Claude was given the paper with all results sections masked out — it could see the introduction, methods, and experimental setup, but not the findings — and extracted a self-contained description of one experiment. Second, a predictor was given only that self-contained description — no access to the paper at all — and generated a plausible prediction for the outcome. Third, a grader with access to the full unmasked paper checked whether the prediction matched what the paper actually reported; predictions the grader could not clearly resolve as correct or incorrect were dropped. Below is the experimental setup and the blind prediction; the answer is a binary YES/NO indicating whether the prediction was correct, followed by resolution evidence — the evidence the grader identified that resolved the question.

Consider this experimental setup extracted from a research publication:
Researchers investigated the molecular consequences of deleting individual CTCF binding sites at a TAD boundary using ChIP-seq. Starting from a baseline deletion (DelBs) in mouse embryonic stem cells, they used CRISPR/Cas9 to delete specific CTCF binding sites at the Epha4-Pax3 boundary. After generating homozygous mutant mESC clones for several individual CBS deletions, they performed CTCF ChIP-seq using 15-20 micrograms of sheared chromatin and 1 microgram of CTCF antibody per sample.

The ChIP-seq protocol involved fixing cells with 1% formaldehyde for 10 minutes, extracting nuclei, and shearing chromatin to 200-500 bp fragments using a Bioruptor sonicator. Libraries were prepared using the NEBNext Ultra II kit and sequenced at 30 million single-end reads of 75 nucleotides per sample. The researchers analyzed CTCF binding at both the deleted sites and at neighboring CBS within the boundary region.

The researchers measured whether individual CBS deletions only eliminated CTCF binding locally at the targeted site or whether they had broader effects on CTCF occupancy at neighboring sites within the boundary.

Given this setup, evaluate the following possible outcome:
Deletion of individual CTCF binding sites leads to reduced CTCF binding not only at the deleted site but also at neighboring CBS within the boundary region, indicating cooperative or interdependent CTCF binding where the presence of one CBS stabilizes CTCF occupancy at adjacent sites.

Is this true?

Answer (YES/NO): NO